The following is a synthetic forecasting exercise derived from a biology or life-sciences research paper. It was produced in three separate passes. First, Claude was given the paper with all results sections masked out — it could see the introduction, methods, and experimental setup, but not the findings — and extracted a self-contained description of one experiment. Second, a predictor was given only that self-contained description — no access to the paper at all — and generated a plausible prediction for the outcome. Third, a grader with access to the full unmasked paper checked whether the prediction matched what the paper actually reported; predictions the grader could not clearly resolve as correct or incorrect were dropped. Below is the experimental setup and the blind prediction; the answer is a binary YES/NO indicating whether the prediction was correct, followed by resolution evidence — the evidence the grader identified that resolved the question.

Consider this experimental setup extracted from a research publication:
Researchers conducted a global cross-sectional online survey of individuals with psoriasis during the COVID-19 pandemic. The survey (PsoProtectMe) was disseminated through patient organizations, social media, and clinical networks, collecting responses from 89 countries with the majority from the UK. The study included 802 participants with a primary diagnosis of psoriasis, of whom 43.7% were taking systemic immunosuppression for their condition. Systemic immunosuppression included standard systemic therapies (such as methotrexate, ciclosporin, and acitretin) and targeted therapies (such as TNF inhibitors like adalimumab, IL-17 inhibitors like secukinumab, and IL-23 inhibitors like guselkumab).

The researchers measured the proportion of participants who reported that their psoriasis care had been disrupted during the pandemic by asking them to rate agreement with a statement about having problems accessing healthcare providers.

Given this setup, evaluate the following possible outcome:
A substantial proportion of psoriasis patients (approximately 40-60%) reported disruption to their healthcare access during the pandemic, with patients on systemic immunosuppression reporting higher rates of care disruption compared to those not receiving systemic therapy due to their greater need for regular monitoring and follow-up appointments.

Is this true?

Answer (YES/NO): NO